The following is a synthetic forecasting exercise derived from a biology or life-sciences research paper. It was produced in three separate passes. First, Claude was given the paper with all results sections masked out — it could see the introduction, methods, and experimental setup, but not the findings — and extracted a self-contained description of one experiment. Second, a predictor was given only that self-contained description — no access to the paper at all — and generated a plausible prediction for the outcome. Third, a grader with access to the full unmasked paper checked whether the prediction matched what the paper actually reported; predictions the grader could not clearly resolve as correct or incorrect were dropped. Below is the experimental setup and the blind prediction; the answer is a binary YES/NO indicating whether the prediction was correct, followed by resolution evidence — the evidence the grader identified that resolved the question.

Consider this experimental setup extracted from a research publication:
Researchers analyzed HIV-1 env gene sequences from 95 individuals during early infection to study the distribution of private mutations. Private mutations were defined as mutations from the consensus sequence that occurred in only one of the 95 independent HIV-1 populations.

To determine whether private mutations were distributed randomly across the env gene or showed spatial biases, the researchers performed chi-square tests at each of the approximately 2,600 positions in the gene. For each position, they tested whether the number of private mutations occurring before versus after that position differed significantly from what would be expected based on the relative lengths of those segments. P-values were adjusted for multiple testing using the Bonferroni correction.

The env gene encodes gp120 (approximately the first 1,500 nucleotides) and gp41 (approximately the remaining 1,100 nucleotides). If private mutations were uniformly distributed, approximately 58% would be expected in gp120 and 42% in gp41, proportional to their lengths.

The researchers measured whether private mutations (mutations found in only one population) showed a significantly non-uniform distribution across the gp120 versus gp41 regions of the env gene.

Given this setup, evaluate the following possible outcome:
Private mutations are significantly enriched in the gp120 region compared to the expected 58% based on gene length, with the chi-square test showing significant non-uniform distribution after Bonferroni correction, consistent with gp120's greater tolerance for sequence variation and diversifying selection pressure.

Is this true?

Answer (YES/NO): NO